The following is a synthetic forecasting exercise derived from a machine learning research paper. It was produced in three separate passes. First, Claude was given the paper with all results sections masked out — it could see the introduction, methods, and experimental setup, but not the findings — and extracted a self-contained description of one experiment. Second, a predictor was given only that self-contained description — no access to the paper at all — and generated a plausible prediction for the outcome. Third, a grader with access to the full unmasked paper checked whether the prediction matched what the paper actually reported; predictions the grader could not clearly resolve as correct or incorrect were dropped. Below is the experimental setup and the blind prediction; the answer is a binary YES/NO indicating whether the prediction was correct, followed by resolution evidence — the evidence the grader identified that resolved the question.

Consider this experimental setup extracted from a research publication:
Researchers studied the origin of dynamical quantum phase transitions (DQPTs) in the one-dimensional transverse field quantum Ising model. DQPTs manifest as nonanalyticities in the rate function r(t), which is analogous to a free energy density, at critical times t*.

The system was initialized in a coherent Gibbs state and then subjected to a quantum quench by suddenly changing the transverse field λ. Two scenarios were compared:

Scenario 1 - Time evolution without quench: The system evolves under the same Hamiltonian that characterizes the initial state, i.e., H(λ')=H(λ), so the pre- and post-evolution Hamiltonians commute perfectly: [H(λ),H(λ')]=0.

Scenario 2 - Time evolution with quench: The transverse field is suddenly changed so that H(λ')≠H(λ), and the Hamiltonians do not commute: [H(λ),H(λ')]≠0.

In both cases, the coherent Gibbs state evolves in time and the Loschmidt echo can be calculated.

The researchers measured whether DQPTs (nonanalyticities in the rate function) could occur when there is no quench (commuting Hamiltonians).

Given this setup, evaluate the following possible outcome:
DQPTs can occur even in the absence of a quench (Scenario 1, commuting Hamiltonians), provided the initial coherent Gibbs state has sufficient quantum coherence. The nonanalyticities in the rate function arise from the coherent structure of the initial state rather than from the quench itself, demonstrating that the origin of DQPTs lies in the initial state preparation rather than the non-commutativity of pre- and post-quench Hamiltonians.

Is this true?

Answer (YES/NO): NO